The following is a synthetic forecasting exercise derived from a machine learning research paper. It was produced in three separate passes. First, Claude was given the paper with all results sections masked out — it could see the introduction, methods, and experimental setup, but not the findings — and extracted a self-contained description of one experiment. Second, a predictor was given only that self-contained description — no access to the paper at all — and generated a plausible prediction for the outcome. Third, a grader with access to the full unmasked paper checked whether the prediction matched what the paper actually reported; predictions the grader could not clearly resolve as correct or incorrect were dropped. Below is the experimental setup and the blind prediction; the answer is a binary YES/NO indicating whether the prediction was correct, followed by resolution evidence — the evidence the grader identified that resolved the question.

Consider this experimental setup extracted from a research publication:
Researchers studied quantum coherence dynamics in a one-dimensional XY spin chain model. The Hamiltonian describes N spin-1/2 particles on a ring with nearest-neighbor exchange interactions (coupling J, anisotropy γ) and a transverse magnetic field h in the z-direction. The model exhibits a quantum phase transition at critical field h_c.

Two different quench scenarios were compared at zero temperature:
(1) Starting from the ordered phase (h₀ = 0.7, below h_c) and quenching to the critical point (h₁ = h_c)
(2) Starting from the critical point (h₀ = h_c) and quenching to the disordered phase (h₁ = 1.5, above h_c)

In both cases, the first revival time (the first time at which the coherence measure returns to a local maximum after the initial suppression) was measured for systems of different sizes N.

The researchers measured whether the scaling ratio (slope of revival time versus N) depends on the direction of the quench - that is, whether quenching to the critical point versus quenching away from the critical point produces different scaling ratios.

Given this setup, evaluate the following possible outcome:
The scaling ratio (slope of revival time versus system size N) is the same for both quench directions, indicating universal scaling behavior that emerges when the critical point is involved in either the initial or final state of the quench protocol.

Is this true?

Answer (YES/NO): YES